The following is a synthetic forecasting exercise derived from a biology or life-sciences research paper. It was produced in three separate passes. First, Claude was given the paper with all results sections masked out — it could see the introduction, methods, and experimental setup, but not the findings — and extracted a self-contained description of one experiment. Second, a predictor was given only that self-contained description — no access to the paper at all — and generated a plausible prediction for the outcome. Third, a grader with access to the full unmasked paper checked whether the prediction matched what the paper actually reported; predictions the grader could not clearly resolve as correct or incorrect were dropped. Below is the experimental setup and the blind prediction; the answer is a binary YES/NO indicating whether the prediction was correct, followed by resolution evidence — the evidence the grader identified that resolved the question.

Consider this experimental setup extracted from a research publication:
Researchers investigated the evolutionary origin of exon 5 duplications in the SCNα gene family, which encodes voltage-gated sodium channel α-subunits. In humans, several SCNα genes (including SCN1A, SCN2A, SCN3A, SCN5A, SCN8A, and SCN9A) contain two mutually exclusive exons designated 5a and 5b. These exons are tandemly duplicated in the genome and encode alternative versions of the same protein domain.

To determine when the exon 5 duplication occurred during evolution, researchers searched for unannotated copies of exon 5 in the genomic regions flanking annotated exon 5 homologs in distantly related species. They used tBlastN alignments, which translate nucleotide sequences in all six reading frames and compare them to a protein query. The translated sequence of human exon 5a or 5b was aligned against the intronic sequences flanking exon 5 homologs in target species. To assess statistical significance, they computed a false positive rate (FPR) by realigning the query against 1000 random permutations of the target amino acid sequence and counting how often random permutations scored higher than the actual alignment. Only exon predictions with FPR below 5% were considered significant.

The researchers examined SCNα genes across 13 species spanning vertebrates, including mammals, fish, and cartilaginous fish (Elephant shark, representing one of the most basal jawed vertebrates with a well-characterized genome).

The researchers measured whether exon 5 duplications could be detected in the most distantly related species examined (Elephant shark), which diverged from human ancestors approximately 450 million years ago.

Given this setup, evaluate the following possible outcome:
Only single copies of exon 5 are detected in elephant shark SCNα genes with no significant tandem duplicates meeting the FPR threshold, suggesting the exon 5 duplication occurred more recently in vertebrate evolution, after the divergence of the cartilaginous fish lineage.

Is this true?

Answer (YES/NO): NO